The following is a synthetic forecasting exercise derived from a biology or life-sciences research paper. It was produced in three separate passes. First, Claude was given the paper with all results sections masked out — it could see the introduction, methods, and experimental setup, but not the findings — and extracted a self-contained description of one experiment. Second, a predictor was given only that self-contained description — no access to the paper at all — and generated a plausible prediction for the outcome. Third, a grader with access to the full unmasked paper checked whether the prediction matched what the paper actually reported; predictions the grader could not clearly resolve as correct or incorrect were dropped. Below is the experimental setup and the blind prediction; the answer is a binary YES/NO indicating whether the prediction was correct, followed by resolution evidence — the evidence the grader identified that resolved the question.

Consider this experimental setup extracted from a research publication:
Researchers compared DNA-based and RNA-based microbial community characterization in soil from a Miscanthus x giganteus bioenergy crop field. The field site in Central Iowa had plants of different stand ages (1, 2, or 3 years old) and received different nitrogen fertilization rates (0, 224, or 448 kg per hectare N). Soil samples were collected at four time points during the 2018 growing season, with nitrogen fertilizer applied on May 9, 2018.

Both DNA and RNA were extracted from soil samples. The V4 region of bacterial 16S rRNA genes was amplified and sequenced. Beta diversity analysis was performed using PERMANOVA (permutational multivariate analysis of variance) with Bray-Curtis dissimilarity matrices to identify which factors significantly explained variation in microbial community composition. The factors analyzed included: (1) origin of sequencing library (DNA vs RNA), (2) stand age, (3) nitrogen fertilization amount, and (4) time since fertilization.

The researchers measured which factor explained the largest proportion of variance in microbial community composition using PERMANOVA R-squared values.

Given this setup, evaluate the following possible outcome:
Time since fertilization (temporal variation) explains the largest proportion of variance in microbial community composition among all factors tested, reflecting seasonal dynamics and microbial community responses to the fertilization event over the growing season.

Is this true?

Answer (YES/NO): NO